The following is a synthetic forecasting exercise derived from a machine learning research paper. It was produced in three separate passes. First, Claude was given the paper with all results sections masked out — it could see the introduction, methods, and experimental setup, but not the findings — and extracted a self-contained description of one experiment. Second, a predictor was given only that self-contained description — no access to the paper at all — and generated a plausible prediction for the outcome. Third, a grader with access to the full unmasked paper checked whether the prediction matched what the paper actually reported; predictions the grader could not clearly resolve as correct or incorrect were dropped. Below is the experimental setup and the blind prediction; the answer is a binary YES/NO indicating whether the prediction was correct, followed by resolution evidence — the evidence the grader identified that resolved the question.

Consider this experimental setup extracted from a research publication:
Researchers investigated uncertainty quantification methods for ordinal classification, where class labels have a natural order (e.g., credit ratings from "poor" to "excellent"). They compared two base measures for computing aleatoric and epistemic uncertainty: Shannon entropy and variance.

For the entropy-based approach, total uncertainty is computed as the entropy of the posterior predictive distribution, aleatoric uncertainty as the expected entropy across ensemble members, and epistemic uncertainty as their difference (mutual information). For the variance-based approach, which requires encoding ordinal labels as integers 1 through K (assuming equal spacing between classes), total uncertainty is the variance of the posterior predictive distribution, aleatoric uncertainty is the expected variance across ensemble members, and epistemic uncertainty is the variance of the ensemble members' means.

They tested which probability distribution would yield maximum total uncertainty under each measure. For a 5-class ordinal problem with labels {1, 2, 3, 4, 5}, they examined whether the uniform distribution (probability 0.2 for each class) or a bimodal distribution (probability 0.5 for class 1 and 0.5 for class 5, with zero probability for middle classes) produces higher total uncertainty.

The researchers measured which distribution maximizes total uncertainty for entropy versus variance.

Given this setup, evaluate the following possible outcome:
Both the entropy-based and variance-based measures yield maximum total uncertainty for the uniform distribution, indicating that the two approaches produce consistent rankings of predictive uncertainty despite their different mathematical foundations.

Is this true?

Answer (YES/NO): NO